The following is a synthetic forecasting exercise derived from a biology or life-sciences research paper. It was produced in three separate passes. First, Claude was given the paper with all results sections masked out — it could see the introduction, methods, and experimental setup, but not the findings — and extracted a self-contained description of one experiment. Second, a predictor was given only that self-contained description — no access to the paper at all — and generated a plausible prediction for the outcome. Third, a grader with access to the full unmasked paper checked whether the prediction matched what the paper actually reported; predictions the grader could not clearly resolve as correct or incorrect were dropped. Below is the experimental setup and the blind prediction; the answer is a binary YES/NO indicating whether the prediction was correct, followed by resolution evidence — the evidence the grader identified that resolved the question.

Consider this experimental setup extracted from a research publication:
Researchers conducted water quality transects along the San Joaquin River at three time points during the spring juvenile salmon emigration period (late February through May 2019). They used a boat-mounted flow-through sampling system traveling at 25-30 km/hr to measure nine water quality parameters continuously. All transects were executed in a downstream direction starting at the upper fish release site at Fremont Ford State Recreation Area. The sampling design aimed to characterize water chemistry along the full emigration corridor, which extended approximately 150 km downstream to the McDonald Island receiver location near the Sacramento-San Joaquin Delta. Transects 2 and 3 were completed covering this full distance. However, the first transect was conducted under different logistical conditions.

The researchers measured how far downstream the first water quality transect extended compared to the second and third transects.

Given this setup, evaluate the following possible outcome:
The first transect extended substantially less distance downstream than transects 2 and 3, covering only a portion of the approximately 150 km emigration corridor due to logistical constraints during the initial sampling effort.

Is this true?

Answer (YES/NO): YES